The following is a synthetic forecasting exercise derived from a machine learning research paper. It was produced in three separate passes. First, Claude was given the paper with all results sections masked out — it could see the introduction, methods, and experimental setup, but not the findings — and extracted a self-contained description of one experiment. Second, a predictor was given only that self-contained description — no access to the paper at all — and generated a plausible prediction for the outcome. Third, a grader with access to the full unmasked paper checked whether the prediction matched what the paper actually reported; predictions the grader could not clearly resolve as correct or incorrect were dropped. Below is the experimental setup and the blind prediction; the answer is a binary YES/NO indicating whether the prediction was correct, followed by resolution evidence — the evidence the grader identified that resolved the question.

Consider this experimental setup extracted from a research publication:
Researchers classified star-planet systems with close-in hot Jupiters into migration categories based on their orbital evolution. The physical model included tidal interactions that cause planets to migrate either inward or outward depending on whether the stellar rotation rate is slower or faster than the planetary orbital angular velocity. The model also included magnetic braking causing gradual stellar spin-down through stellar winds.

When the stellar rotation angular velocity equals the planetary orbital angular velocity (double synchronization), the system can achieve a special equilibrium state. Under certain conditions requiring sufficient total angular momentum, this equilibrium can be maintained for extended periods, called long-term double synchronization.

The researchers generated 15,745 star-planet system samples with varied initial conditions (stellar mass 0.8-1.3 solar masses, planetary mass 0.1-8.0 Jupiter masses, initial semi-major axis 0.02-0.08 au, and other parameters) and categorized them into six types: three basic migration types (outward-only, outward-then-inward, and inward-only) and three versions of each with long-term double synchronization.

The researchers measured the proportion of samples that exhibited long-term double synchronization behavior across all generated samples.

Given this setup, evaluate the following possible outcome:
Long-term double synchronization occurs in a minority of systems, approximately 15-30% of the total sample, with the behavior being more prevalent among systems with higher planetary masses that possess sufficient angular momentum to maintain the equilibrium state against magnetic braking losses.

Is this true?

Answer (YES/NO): NO